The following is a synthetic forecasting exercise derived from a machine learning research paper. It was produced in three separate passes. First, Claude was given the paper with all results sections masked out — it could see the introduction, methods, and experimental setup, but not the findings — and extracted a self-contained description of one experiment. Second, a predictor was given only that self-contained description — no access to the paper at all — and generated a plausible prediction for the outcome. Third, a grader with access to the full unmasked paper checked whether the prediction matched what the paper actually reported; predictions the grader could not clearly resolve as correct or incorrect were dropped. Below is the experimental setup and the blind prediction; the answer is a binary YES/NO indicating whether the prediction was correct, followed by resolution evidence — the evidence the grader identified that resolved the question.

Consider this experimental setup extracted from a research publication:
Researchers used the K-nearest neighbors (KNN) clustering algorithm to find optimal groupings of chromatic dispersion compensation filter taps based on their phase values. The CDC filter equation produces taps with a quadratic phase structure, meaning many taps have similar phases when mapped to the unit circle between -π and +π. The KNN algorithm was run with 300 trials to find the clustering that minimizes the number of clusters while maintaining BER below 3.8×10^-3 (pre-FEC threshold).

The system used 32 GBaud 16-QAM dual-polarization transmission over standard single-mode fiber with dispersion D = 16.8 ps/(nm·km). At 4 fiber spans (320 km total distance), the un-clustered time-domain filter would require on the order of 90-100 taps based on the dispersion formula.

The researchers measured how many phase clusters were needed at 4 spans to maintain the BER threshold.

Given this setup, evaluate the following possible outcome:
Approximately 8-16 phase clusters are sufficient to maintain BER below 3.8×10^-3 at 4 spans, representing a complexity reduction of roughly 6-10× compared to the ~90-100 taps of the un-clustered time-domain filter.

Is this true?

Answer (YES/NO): YES